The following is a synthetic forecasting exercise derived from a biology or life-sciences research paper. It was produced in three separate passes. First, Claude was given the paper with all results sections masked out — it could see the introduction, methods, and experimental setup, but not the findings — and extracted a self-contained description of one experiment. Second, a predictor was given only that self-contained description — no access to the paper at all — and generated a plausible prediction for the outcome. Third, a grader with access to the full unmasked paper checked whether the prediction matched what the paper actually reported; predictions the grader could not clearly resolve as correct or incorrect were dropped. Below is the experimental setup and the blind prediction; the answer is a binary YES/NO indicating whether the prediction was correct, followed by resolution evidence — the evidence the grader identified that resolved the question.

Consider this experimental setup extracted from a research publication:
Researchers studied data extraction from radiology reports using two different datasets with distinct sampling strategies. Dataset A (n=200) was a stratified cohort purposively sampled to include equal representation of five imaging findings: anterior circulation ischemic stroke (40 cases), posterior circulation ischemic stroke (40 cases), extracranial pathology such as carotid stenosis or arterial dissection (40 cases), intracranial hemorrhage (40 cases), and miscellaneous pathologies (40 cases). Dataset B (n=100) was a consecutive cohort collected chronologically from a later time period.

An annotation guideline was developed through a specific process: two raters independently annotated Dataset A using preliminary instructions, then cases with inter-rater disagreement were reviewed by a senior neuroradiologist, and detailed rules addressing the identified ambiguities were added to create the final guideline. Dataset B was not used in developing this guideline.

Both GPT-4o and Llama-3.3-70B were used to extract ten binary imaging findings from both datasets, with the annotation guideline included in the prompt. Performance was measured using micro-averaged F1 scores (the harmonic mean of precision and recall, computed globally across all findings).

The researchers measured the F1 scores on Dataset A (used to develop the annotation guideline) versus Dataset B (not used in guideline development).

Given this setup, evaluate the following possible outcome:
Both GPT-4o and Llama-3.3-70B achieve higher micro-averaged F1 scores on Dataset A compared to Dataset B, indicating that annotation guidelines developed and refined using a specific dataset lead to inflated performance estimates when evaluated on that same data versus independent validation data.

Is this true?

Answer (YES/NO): NO